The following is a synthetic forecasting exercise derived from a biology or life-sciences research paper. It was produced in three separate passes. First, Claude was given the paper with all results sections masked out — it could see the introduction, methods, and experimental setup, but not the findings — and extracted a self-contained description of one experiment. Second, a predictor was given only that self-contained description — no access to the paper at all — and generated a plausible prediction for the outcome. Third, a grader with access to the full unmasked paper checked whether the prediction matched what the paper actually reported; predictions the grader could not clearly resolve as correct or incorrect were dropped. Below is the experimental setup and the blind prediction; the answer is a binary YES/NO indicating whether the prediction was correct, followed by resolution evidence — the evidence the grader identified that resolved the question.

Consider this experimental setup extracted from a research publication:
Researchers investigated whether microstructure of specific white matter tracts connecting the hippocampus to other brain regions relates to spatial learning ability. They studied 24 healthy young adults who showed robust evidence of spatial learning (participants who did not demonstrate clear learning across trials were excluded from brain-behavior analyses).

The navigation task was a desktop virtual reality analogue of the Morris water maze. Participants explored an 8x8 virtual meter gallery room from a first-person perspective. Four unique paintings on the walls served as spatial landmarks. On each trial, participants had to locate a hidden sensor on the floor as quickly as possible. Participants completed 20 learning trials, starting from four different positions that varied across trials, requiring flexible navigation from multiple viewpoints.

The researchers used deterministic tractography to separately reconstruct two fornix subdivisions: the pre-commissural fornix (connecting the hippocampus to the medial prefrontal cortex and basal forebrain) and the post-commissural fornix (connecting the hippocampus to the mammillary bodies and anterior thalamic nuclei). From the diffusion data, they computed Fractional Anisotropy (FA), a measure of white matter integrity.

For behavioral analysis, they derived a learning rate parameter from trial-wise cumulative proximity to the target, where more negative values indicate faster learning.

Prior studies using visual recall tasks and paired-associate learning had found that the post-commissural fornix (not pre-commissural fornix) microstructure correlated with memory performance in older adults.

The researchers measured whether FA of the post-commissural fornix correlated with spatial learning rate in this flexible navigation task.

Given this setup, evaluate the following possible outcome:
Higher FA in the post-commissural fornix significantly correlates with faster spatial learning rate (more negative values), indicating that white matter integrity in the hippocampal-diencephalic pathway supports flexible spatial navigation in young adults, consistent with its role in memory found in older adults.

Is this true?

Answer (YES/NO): NO